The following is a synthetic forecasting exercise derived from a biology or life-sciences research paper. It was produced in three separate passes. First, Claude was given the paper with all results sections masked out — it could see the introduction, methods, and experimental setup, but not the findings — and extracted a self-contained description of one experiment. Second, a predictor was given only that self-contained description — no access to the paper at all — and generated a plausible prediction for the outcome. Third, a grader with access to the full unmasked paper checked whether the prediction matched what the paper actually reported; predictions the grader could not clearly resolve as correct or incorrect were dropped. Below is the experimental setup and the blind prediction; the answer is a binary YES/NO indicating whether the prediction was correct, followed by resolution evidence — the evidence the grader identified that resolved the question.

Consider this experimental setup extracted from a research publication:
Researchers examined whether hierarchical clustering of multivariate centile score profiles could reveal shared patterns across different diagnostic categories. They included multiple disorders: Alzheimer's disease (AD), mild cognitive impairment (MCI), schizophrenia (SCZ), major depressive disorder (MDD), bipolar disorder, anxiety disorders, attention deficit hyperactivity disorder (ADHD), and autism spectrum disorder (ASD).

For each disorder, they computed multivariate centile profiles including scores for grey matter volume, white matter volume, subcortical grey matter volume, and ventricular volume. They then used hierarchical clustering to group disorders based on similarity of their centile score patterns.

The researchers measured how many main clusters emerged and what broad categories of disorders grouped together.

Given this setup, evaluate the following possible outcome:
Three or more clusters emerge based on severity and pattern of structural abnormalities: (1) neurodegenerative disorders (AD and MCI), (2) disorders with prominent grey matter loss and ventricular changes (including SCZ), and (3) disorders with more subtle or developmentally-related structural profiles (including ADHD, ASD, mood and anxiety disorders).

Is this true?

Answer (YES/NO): NO